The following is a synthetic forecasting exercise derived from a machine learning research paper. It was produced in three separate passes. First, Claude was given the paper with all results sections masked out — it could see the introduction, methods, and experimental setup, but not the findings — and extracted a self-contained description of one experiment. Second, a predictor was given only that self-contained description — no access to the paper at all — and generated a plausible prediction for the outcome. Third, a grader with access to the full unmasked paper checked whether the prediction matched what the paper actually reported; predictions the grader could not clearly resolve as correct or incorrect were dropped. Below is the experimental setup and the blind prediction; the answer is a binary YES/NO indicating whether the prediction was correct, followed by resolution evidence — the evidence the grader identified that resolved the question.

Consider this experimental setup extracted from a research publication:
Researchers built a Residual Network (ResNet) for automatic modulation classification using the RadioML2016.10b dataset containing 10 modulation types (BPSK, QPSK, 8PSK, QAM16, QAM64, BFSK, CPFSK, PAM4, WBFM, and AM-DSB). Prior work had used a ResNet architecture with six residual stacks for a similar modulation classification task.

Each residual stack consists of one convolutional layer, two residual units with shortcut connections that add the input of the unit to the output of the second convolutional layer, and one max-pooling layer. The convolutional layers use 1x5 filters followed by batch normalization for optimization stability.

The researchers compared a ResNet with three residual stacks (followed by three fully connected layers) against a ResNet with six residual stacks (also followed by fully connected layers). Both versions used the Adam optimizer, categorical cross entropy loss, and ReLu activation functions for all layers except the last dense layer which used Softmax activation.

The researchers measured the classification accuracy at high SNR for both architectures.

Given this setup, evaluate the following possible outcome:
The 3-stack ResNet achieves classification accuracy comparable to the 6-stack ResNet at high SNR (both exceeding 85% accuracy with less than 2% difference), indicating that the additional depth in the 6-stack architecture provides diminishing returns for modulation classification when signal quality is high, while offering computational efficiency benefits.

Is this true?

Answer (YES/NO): NO